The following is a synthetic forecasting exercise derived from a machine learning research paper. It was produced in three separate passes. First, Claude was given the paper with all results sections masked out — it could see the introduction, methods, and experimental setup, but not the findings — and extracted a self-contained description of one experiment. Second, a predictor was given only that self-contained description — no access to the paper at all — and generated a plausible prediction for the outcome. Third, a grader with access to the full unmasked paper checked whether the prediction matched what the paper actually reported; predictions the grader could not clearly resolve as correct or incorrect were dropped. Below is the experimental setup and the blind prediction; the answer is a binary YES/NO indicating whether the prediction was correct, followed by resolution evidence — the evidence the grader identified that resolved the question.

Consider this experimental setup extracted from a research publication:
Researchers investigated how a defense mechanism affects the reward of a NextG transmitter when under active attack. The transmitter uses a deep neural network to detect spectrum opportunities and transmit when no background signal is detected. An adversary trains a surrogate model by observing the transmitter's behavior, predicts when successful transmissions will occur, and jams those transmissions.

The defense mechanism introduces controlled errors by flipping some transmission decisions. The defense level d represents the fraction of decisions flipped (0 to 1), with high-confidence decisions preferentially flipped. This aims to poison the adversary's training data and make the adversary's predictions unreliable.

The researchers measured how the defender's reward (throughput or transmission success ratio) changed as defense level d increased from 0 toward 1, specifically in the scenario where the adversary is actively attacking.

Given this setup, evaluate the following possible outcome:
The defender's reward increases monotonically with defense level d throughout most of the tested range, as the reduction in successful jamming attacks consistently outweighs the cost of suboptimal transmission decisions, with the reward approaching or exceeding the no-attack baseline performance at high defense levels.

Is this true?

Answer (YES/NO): NO